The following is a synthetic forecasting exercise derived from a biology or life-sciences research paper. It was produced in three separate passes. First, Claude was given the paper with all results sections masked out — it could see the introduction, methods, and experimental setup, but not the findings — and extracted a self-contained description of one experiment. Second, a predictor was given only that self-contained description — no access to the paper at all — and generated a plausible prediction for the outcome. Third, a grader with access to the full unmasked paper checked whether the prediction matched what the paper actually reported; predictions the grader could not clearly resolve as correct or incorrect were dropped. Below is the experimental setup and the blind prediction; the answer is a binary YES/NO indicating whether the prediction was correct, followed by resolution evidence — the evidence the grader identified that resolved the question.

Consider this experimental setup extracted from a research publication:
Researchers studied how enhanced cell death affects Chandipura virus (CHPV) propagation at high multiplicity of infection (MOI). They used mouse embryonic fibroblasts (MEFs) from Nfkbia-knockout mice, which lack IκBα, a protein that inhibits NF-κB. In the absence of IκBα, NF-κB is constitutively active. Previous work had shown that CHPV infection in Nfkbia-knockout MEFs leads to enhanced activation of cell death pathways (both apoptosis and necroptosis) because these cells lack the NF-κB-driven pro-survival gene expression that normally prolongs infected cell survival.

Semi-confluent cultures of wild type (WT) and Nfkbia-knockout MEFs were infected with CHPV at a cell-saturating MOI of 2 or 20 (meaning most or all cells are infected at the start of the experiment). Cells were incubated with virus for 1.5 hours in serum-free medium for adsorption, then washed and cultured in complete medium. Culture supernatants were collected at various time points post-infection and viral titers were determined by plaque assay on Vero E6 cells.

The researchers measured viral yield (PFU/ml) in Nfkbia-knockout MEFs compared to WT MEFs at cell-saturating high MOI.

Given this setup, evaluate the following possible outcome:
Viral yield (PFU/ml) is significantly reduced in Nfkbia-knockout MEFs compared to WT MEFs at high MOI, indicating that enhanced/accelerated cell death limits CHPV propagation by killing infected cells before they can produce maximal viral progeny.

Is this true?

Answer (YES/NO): NO